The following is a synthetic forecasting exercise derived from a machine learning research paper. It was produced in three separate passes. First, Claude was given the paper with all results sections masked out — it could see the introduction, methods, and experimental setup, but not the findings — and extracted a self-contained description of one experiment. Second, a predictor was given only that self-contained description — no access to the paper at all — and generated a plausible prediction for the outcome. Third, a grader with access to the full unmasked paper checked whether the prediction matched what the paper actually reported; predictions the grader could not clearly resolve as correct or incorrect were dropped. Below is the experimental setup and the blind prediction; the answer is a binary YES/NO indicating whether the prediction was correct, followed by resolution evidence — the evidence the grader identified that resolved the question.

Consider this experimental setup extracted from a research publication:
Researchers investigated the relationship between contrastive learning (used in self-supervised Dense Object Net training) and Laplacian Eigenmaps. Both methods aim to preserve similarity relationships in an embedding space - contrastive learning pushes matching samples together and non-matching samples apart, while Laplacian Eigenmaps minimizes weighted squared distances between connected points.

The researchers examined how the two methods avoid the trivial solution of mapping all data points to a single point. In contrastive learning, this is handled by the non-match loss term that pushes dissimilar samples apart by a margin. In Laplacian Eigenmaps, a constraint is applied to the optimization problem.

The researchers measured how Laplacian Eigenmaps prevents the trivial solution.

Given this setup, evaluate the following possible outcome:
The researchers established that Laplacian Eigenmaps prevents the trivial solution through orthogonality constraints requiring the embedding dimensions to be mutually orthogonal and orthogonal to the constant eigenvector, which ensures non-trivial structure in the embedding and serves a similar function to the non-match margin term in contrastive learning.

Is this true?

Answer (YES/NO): NO